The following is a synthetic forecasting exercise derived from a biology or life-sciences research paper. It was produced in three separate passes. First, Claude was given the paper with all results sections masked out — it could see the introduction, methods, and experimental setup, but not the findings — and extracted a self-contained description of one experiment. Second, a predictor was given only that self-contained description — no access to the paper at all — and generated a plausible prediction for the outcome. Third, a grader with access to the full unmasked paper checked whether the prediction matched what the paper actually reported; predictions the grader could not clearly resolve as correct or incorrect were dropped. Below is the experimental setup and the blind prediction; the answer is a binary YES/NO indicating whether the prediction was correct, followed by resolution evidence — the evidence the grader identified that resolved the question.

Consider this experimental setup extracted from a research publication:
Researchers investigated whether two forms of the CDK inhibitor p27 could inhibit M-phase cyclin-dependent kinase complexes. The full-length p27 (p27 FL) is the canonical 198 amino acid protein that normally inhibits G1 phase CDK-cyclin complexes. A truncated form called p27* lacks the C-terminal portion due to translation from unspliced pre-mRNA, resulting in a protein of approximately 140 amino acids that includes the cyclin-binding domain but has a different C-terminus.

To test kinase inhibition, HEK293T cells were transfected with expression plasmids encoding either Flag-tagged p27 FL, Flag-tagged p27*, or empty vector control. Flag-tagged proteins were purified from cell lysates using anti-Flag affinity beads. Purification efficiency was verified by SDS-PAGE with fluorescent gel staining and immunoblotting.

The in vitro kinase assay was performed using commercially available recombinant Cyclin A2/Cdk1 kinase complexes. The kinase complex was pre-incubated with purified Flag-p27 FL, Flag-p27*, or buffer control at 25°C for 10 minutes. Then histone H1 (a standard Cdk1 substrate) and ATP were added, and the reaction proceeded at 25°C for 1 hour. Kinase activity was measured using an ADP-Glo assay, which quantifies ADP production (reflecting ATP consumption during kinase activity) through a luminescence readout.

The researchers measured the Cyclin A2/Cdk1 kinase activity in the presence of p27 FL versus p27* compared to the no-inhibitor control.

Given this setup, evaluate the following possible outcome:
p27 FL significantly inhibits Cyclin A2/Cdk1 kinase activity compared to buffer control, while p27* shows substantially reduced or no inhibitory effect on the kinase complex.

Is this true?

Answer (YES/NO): NO